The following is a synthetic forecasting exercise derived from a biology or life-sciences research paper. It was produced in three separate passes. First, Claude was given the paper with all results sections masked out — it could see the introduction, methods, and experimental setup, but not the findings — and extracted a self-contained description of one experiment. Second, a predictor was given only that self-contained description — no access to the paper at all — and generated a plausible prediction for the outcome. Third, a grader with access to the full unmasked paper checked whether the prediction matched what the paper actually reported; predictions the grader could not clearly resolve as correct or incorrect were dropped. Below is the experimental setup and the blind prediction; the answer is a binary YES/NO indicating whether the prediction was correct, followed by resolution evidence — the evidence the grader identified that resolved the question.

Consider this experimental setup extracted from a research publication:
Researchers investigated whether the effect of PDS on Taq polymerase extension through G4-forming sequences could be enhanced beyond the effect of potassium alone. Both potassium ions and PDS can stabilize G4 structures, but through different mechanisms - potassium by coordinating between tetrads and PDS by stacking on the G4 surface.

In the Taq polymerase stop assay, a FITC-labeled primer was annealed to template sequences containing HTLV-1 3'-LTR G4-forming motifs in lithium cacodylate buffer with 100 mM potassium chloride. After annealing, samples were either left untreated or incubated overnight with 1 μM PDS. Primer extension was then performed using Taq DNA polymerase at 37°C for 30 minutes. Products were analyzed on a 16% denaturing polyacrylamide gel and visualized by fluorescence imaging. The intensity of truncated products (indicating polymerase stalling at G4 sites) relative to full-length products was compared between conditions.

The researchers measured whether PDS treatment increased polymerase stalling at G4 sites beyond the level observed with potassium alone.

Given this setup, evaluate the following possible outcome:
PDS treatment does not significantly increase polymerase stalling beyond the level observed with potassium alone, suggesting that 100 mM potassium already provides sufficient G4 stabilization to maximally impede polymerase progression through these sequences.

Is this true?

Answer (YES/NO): NO